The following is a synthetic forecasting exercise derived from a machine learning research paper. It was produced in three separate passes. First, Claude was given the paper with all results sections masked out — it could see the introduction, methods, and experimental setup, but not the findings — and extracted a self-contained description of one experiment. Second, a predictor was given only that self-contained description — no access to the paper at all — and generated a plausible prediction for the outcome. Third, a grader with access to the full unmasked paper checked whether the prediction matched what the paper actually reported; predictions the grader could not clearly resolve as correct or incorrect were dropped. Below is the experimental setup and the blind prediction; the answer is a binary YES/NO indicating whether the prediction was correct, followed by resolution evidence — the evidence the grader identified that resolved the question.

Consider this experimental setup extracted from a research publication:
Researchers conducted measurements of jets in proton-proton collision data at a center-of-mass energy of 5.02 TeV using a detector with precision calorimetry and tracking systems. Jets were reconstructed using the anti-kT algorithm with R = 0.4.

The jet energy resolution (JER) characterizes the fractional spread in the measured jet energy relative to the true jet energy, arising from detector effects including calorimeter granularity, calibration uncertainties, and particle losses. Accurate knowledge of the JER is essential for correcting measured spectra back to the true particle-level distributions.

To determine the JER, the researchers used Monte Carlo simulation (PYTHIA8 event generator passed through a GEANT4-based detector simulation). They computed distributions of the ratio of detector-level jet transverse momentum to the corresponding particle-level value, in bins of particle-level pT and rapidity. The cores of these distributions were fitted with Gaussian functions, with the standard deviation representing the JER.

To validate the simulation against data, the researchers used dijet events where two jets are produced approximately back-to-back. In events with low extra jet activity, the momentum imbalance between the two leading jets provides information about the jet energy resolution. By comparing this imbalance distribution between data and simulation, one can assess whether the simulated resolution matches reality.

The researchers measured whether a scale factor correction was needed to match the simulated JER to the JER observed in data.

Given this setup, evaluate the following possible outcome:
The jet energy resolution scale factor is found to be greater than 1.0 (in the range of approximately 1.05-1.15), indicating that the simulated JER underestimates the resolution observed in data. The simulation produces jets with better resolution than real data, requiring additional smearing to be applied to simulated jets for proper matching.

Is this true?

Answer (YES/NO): YES